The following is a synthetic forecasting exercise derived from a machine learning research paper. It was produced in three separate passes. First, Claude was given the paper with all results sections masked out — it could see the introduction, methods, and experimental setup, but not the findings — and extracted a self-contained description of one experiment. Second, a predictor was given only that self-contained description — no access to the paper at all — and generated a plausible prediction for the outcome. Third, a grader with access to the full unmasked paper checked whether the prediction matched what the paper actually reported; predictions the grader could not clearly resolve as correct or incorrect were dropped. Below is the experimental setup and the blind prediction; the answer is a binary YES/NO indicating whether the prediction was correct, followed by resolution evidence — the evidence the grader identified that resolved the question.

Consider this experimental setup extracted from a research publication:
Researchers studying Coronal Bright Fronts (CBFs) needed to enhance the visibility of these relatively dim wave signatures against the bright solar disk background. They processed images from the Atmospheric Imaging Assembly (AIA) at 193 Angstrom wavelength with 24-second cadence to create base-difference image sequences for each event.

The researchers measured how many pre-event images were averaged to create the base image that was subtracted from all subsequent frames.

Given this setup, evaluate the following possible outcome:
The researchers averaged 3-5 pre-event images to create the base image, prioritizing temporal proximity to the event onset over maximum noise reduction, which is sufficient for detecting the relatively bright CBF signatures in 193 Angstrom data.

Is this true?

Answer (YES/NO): NO